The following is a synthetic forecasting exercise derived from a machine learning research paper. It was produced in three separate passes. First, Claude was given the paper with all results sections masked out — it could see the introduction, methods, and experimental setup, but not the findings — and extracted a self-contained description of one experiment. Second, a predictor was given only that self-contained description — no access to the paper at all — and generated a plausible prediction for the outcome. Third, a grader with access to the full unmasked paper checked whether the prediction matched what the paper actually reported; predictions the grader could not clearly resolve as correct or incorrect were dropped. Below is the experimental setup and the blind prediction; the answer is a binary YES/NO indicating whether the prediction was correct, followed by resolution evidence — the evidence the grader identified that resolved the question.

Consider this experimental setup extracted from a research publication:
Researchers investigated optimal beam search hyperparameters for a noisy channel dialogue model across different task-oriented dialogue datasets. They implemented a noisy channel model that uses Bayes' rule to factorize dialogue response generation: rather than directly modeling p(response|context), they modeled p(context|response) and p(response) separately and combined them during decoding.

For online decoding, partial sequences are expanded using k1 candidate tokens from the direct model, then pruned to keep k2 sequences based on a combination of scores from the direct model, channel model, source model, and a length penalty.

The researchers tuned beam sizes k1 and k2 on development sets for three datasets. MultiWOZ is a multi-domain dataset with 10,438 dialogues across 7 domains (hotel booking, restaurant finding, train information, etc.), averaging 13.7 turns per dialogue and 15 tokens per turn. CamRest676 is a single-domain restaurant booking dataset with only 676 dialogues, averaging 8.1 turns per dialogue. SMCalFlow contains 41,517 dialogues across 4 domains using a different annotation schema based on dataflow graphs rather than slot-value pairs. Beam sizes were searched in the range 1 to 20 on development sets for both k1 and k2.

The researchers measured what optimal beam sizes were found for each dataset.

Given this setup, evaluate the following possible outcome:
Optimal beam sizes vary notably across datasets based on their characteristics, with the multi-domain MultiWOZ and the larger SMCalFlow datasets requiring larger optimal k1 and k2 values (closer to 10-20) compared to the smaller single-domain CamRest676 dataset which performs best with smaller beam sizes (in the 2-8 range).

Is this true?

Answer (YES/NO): NO